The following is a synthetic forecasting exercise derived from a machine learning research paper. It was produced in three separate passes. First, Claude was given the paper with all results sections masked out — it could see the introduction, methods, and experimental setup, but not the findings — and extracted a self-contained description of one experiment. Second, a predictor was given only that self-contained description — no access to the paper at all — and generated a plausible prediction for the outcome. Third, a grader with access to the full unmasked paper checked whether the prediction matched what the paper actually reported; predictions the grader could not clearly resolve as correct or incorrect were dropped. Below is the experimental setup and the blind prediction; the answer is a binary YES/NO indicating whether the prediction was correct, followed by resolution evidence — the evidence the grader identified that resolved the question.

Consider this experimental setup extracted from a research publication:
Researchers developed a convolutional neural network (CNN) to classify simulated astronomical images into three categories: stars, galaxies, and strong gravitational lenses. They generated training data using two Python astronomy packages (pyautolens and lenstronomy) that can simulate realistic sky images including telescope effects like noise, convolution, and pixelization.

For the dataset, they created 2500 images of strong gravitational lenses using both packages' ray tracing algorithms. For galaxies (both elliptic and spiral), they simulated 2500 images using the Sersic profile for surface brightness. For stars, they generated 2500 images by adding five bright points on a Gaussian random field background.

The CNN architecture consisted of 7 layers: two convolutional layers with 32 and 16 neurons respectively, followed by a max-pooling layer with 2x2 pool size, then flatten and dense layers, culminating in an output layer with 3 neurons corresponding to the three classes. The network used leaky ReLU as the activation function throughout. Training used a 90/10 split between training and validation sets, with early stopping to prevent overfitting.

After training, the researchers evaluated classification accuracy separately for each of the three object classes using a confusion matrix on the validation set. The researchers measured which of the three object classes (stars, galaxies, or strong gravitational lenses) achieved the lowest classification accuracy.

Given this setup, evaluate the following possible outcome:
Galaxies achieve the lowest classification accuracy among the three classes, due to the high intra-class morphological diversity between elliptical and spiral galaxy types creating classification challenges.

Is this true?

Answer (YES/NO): NO